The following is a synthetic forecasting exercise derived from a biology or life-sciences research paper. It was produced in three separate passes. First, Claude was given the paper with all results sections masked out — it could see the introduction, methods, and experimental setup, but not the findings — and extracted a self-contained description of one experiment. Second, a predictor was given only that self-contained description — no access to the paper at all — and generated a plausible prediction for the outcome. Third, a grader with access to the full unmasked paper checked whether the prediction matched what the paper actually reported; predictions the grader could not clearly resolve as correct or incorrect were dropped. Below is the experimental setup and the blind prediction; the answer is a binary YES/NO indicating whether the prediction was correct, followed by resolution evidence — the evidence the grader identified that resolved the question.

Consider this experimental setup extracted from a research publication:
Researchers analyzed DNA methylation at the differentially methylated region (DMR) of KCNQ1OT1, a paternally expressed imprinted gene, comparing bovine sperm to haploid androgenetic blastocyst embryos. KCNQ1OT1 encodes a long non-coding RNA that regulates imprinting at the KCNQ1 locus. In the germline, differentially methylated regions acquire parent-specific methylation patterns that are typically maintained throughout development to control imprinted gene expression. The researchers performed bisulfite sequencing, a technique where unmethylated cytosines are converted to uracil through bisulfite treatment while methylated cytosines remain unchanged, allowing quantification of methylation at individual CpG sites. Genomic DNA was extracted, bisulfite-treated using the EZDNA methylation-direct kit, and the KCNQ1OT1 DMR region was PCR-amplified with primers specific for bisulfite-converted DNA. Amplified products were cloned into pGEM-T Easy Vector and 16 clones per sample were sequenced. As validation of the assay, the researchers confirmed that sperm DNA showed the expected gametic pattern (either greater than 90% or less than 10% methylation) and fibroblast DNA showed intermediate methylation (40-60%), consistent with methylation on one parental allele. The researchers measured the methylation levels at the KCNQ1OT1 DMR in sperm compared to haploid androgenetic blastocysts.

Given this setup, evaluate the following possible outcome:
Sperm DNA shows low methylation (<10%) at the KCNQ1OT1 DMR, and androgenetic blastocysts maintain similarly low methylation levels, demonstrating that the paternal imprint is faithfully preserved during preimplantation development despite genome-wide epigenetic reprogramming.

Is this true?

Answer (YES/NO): YES